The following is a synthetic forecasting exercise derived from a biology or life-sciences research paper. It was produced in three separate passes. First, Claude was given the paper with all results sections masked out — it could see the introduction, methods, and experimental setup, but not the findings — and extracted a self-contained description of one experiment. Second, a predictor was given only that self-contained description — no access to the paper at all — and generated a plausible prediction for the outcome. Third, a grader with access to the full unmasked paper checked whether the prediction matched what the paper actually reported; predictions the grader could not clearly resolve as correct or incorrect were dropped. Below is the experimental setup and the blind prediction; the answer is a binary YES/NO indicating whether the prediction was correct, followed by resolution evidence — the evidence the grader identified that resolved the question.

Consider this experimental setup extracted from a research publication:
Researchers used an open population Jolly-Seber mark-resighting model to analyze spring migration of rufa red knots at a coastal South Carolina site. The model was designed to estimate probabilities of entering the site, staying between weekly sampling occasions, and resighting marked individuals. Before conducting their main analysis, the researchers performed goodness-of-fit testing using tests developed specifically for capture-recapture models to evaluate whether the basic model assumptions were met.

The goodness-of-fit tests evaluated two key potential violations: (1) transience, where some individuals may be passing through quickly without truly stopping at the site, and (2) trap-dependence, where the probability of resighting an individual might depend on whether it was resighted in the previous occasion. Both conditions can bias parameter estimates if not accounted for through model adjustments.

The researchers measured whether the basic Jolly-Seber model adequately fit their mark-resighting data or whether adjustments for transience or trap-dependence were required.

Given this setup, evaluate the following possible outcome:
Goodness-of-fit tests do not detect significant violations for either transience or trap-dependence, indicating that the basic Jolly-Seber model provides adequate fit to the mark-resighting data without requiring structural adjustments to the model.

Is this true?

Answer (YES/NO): YES